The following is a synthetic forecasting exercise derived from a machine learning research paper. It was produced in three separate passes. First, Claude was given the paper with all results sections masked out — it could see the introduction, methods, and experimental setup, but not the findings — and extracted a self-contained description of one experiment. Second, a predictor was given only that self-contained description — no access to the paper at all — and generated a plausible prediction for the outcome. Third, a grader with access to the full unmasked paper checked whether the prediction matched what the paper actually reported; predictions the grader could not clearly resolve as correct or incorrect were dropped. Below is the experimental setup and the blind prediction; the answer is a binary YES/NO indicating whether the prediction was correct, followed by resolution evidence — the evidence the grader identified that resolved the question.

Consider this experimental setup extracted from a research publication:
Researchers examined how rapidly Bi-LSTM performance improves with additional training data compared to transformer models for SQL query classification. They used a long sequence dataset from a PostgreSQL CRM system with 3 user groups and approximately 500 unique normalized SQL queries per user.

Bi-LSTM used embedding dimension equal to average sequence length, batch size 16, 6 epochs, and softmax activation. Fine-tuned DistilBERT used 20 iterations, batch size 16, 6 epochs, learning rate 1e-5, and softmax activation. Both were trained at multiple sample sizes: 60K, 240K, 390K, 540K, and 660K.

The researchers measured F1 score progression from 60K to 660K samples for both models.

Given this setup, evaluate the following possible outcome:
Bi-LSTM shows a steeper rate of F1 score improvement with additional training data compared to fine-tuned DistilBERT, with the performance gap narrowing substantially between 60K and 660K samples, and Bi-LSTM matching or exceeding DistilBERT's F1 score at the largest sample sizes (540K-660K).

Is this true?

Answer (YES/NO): NO